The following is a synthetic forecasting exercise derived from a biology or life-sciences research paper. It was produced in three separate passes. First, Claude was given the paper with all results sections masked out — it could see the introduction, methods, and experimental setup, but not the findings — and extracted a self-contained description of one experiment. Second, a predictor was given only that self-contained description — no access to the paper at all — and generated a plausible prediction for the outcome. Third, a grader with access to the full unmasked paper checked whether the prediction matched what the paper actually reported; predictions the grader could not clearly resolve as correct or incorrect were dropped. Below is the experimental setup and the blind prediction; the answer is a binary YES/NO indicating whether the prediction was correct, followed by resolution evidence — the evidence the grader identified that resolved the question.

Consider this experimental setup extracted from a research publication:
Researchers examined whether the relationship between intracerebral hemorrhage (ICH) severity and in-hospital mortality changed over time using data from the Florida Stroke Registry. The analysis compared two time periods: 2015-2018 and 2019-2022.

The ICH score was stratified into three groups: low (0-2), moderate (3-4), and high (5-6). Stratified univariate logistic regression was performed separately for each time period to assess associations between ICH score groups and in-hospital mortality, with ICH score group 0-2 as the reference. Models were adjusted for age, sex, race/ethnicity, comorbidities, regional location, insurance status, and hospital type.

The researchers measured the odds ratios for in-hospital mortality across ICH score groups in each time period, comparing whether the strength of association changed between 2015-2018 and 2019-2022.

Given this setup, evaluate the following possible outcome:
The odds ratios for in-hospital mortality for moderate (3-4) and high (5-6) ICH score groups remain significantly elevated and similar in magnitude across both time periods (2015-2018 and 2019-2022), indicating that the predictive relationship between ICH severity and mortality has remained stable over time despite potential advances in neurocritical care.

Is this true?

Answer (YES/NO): NO